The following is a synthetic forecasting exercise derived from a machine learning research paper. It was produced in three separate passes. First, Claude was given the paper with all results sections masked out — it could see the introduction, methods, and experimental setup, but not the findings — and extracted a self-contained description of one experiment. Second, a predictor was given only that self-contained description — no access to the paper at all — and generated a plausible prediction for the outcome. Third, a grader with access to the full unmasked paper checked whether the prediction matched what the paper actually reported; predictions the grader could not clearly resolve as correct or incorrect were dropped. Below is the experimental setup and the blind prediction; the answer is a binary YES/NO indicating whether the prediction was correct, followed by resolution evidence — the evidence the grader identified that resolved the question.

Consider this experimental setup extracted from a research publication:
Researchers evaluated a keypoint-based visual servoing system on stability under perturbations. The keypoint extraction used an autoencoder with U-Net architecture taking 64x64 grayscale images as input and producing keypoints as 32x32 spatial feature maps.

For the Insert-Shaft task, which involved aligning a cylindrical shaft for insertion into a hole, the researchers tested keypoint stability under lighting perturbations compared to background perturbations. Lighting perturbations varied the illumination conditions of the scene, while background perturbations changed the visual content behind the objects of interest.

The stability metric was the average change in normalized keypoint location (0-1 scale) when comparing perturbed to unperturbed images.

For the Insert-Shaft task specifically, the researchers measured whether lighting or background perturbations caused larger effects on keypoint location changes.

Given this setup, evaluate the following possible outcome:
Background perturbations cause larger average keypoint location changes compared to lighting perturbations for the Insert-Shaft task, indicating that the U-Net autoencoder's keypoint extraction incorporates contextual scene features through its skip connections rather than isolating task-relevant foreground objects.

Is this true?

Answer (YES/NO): NO